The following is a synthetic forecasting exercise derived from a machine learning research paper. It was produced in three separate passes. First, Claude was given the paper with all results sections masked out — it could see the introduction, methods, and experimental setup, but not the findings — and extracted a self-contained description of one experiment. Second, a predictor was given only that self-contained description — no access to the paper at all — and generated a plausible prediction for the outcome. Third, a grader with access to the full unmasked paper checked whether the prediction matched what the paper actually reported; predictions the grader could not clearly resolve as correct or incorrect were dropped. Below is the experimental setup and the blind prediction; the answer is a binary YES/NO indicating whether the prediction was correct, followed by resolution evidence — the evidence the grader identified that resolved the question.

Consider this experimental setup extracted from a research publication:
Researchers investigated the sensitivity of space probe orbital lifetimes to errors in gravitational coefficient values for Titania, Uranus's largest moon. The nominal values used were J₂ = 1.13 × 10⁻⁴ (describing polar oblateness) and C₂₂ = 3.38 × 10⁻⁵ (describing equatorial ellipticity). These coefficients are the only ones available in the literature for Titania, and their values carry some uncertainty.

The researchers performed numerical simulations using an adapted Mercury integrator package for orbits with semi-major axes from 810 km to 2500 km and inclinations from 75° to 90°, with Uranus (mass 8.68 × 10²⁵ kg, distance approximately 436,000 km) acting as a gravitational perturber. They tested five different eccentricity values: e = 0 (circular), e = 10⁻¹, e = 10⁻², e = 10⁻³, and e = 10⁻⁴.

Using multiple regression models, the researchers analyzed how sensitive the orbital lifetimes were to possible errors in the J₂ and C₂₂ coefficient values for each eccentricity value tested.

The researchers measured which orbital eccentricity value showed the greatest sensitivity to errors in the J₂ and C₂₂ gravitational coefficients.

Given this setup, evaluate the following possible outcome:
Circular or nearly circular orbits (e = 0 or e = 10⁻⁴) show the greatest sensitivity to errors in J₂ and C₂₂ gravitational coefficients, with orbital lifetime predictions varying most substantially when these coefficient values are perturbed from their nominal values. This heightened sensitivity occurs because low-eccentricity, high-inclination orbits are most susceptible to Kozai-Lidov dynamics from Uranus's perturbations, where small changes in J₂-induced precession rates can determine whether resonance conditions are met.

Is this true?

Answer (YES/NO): NO